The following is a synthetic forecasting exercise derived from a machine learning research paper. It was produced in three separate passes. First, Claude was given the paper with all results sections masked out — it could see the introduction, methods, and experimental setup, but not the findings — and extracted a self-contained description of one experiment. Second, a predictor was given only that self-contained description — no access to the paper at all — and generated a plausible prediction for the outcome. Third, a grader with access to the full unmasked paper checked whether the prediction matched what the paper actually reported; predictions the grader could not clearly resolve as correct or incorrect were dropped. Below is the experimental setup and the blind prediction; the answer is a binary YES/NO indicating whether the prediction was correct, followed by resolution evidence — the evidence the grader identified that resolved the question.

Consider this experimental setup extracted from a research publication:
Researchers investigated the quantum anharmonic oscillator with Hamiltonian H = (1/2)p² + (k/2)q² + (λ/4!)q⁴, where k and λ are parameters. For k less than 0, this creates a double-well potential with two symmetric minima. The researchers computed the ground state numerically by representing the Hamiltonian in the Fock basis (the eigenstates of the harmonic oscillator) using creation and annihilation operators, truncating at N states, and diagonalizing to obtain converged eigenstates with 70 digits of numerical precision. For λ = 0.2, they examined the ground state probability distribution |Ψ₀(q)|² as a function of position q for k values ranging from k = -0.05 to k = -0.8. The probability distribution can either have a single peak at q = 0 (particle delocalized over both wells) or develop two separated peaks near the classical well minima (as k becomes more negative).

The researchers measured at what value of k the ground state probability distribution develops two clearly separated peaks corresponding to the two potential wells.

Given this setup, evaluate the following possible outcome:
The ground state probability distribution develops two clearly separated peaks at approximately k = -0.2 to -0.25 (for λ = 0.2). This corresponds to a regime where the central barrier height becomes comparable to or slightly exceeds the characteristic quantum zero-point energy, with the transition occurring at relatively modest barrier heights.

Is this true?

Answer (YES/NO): NO